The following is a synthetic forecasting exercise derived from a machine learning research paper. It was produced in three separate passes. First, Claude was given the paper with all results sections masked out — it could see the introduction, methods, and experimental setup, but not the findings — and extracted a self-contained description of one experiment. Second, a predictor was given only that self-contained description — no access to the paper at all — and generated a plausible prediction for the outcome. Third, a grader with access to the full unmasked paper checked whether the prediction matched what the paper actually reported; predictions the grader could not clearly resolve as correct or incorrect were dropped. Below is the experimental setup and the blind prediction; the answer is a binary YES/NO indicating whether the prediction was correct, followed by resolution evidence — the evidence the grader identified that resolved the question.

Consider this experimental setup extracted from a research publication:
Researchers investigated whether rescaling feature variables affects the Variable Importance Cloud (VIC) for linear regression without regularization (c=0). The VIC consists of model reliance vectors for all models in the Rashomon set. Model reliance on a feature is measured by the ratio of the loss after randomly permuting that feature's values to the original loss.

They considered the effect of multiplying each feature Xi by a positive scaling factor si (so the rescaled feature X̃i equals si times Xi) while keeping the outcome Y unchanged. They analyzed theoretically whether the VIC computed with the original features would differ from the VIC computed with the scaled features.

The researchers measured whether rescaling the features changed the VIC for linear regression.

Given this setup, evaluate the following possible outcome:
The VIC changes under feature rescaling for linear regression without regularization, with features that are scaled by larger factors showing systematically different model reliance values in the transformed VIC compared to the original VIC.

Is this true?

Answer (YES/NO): NO